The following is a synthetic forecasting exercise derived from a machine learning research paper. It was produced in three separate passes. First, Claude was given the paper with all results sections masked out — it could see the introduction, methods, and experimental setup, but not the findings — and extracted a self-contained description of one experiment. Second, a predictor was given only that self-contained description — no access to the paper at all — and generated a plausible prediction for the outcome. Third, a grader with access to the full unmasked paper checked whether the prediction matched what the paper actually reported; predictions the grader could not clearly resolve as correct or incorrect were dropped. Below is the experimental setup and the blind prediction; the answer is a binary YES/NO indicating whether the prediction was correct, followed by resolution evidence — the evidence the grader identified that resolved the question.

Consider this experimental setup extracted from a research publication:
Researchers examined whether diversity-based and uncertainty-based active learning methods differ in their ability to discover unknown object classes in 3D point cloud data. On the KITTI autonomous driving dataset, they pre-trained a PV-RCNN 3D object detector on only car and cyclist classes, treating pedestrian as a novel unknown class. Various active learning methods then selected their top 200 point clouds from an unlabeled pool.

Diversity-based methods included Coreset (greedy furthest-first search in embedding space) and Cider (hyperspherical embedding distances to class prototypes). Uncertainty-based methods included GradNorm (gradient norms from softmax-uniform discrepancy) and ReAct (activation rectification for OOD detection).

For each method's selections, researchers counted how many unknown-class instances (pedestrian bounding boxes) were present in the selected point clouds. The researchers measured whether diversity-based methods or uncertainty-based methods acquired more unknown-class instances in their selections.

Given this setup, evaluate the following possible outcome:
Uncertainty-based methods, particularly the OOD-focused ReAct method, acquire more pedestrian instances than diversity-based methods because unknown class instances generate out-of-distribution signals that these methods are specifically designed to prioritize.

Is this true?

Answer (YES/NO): NO